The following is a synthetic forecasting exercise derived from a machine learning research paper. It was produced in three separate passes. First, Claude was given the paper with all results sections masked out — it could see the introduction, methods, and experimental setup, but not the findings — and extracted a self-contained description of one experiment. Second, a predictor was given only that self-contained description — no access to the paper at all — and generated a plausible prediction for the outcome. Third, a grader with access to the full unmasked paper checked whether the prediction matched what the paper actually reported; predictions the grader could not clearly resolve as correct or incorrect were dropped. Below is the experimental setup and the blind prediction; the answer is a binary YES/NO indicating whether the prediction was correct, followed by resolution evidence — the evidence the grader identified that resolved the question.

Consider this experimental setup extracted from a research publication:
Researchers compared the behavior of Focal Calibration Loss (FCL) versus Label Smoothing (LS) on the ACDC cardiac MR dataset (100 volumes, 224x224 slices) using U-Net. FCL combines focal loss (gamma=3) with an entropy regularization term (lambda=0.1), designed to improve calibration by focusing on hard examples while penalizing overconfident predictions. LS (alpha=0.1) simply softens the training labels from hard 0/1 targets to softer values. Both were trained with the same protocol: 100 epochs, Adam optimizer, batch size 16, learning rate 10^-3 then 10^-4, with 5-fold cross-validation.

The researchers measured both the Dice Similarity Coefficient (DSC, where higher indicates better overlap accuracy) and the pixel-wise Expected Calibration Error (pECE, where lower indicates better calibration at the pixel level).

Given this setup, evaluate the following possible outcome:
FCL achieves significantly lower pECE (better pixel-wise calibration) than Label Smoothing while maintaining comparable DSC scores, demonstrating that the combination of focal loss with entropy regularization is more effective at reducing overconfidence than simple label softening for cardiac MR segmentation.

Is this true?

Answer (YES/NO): NO